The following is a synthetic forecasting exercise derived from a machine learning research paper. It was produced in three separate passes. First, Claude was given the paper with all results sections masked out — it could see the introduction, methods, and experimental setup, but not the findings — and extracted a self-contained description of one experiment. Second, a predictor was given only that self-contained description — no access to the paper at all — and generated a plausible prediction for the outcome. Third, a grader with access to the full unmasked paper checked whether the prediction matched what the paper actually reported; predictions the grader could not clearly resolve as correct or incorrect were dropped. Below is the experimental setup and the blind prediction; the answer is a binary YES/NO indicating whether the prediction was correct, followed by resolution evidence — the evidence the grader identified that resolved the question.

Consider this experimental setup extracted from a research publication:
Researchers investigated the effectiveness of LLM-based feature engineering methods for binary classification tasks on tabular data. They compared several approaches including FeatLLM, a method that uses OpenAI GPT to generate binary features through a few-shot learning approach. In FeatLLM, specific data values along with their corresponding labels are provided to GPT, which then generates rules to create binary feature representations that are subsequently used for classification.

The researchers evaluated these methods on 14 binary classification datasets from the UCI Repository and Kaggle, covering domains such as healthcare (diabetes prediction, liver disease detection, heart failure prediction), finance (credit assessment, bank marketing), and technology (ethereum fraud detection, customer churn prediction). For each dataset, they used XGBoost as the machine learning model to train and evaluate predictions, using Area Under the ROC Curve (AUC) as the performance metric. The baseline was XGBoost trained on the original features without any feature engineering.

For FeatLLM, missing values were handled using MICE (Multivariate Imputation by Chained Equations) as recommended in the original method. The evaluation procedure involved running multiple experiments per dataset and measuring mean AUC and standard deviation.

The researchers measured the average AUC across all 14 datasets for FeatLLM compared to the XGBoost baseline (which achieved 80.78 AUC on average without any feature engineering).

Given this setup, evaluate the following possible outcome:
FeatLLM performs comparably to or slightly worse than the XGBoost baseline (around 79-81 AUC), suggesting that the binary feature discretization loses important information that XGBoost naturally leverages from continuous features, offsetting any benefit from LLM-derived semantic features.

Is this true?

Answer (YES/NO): NO